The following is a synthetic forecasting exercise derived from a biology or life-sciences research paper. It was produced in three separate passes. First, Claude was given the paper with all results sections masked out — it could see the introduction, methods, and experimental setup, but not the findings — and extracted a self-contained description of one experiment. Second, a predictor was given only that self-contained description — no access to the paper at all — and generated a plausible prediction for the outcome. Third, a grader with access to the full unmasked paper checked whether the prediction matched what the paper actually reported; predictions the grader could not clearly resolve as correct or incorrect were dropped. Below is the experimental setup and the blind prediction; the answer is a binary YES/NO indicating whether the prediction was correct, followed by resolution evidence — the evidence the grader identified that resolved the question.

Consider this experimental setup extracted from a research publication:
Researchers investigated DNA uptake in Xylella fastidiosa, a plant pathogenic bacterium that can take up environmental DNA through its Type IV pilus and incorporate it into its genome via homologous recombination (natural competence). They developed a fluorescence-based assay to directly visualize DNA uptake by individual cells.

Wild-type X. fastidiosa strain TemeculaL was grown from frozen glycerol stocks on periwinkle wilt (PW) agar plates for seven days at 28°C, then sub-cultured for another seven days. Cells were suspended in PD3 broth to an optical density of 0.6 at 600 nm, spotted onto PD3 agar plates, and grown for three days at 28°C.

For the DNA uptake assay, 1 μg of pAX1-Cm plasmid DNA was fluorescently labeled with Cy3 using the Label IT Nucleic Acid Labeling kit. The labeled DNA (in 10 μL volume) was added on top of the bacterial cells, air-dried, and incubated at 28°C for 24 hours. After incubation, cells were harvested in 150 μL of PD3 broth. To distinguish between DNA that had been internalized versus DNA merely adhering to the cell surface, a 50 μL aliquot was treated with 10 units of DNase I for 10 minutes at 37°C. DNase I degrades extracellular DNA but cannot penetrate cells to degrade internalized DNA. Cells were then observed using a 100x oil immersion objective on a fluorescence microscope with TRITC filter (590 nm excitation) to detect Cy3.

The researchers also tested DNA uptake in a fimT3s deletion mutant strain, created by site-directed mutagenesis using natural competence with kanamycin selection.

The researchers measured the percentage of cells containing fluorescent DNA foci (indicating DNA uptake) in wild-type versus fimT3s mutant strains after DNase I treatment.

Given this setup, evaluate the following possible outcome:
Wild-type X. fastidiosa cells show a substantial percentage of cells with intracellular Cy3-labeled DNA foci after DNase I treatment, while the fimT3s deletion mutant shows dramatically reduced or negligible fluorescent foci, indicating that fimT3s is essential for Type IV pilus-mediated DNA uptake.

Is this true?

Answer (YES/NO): YES